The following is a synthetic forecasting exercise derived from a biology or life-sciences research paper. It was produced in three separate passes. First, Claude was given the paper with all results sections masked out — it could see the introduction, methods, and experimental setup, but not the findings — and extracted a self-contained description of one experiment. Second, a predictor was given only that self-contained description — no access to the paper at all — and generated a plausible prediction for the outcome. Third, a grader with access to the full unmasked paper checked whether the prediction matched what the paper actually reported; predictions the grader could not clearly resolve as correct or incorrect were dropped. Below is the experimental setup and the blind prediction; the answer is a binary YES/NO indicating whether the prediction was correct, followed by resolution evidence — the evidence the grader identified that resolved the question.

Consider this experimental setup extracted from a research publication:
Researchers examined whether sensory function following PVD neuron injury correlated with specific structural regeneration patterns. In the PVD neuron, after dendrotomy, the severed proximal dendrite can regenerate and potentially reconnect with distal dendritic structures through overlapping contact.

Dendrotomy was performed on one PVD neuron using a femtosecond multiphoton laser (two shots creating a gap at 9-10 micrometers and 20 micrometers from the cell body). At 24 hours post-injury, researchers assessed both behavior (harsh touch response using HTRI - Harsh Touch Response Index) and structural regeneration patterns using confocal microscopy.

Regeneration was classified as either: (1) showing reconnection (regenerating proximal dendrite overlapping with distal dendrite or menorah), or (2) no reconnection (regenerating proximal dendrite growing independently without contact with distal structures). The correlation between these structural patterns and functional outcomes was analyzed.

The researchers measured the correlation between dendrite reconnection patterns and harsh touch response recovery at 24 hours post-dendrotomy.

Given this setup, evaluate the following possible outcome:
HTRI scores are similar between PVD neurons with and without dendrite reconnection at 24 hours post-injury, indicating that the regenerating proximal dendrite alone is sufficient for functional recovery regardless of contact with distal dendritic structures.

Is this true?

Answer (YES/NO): NO